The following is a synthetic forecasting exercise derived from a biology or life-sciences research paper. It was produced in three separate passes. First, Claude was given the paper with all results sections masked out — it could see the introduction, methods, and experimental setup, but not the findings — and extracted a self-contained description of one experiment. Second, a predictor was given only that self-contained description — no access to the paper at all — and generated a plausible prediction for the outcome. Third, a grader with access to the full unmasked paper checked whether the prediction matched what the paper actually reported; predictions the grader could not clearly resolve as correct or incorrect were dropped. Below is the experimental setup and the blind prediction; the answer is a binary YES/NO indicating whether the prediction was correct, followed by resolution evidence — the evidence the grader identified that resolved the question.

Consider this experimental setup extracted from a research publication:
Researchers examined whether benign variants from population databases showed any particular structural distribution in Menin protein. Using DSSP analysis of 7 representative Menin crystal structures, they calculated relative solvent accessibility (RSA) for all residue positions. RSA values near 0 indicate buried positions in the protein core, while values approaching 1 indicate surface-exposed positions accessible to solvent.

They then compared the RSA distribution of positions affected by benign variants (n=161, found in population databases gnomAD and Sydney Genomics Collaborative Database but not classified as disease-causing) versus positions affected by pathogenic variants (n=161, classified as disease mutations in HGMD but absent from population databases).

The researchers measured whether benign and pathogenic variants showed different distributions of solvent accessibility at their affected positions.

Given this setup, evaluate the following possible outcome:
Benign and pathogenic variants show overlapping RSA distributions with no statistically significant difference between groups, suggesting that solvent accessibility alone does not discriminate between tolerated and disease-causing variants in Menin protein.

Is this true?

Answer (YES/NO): NO